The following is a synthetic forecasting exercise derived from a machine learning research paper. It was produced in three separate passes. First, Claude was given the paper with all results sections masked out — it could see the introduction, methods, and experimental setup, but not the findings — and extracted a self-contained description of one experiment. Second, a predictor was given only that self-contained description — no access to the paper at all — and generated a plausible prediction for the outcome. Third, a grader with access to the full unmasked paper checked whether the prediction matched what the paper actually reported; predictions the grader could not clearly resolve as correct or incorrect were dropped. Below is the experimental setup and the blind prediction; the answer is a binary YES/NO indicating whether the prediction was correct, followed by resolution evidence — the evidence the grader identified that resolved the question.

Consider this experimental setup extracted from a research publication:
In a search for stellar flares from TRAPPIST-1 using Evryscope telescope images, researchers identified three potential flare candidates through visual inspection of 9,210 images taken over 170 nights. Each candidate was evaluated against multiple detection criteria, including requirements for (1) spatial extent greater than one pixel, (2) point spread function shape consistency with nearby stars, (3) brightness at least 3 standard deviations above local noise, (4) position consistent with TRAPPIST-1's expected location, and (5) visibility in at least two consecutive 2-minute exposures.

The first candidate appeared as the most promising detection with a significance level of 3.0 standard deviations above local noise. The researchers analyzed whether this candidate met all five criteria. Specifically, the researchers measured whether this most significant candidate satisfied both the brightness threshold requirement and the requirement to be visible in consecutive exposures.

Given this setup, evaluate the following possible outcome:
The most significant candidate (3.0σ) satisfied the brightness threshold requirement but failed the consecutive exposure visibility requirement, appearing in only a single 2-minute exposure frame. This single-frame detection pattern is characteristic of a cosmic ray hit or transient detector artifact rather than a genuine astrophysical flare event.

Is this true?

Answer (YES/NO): NO